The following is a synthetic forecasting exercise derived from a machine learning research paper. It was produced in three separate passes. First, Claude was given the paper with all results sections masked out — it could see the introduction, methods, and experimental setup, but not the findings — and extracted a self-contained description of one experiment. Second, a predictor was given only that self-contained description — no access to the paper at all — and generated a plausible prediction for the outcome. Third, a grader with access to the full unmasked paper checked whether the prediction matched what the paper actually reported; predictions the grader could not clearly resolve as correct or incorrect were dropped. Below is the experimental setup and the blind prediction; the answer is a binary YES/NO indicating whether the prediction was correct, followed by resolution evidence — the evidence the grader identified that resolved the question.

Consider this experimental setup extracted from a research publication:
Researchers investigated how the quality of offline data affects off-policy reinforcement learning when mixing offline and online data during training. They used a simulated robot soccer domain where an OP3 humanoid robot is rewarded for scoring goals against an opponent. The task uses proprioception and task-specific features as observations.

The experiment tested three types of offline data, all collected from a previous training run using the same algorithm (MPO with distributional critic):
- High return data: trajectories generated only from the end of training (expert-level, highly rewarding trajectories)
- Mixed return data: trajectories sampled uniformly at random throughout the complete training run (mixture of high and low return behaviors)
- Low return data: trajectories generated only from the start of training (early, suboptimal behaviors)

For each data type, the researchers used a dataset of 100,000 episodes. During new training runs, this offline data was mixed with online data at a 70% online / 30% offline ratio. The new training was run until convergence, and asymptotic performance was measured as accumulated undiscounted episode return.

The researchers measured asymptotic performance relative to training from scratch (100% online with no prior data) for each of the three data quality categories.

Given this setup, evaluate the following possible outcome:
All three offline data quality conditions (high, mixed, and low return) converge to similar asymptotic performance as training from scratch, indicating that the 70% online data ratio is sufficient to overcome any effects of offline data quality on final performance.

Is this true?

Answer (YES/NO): NO